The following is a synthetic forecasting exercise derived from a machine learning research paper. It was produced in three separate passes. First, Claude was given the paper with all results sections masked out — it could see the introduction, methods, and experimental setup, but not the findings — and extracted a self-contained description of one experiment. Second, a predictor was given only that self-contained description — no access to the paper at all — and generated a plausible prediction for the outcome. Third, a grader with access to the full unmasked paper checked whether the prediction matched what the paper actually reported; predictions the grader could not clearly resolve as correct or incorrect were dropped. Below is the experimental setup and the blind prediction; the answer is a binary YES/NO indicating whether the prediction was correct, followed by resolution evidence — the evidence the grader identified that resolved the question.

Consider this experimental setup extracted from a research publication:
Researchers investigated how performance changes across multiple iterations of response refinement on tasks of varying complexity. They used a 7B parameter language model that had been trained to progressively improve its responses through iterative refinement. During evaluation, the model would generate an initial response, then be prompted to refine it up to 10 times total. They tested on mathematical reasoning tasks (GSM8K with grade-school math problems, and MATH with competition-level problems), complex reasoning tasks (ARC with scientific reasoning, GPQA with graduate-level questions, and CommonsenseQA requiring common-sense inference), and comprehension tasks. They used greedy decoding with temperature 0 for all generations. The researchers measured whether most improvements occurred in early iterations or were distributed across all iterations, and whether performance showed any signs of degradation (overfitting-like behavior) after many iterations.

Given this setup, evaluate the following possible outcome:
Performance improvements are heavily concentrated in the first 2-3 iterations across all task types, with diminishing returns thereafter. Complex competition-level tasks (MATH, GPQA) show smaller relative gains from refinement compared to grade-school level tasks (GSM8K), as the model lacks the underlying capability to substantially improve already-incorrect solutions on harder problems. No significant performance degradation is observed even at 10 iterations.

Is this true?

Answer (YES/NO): NO